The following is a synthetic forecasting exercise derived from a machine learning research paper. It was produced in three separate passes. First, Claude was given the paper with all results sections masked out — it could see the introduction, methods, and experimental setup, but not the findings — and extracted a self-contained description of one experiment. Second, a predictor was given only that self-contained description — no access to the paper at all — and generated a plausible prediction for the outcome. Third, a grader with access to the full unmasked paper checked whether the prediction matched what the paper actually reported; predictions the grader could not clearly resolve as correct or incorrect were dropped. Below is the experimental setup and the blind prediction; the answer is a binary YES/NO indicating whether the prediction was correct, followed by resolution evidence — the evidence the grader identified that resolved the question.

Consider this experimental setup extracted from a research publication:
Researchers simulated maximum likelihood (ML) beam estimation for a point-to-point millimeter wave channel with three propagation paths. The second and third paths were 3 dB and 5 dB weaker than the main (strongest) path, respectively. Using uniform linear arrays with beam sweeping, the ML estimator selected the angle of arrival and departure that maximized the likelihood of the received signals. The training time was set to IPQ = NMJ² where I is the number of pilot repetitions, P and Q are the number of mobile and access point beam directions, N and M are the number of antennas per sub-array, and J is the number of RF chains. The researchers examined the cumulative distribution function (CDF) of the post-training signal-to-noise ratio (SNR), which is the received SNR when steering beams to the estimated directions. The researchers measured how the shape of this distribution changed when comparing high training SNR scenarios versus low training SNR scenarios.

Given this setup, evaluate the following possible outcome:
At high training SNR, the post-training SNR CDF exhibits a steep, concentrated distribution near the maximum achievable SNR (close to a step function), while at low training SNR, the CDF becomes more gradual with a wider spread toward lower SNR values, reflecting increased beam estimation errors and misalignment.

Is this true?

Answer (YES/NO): NO